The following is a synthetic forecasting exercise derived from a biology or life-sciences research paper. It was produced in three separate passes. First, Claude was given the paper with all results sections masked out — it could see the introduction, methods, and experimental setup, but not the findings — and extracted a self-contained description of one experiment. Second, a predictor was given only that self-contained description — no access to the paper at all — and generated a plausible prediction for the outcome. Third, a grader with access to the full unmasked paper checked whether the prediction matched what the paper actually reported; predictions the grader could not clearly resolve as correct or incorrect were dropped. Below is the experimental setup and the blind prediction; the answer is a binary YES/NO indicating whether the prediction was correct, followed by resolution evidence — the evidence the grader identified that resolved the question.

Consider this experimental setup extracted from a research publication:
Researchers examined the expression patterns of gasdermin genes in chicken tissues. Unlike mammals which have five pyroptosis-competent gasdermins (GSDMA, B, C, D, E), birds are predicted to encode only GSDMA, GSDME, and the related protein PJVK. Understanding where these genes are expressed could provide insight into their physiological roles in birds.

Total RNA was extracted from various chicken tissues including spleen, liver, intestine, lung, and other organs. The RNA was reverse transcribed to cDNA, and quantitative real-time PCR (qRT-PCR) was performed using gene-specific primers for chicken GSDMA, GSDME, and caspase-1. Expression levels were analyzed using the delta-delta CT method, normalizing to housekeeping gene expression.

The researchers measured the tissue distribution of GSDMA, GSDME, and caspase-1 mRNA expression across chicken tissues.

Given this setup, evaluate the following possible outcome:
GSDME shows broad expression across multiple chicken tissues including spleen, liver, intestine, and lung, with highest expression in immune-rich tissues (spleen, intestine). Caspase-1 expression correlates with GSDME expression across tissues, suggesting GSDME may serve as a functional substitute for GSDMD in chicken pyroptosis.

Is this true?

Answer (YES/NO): NO